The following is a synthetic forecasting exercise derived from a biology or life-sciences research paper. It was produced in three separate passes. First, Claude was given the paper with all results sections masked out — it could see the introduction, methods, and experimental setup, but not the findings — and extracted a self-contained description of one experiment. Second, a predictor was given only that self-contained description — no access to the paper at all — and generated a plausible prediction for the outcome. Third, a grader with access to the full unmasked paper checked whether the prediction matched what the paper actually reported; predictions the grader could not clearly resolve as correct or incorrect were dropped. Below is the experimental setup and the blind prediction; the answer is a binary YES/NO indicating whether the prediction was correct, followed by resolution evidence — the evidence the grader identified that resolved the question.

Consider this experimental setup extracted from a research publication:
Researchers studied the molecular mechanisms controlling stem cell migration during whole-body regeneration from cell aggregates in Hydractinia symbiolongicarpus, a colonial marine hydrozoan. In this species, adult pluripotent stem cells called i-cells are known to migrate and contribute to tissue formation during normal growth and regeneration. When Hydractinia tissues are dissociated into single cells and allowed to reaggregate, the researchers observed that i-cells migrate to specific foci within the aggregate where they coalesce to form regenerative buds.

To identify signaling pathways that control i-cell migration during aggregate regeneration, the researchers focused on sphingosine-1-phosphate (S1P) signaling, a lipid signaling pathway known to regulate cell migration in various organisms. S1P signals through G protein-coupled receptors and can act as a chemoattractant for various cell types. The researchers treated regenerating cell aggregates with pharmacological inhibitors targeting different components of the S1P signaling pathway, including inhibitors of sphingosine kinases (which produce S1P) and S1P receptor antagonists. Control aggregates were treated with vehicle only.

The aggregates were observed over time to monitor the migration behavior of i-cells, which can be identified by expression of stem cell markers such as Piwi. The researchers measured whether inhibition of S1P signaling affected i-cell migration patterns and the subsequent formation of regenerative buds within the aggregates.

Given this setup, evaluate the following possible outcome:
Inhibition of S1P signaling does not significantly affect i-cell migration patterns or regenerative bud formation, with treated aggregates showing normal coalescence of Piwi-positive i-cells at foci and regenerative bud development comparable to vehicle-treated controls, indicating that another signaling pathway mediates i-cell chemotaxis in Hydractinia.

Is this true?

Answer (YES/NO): NO